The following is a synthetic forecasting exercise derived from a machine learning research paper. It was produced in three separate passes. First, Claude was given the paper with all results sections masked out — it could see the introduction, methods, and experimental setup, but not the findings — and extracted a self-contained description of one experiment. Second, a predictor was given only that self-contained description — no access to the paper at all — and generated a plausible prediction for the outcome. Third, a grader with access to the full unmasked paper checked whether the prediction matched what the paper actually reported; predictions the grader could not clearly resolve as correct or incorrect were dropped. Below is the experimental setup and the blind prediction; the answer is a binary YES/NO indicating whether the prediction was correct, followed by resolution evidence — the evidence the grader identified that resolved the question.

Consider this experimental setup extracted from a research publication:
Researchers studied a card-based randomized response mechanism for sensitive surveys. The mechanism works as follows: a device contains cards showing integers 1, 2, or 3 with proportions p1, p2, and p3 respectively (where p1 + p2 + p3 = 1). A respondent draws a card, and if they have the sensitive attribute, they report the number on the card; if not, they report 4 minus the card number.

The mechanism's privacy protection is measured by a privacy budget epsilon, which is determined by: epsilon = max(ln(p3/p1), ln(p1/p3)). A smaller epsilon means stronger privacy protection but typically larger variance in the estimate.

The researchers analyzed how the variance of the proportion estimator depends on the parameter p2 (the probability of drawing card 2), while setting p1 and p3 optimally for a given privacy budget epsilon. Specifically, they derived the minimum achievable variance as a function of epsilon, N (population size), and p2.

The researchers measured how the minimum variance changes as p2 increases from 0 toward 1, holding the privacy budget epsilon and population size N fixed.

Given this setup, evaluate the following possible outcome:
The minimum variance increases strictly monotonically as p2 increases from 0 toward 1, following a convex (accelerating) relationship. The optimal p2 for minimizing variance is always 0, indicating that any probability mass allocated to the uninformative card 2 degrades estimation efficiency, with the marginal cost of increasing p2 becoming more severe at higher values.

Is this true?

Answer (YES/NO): YES